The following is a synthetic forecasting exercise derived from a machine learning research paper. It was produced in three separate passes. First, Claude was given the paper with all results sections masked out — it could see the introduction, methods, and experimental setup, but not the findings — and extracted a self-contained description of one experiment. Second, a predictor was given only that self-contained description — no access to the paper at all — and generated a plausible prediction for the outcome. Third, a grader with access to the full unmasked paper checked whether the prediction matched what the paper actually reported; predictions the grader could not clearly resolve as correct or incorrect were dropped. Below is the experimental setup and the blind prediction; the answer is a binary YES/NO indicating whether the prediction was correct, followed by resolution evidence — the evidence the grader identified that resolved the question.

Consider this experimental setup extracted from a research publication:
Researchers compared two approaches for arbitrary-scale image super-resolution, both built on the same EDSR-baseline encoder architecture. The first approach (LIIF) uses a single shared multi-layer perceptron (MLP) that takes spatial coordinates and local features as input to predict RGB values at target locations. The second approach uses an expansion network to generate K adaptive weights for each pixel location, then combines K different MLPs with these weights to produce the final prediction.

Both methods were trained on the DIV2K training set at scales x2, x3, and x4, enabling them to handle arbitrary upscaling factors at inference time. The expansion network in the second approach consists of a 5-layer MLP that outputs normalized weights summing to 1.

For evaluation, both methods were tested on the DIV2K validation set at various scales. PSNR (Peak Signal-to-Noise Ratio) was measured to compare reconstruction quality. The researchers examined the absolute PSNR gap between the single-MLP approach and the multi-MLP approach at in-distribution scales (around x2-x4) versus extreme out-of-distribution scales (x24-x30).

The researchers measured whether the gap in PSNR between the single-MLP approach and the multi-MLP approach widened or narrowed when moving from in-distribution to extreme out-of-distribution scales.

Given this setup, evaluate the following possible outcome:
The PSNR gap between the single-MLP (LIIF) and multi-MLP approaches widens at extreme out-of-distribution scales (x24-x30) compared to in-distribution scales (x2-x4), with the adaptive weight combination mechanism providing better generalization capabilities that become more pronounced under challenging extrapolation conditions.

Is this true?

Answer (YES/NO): NO